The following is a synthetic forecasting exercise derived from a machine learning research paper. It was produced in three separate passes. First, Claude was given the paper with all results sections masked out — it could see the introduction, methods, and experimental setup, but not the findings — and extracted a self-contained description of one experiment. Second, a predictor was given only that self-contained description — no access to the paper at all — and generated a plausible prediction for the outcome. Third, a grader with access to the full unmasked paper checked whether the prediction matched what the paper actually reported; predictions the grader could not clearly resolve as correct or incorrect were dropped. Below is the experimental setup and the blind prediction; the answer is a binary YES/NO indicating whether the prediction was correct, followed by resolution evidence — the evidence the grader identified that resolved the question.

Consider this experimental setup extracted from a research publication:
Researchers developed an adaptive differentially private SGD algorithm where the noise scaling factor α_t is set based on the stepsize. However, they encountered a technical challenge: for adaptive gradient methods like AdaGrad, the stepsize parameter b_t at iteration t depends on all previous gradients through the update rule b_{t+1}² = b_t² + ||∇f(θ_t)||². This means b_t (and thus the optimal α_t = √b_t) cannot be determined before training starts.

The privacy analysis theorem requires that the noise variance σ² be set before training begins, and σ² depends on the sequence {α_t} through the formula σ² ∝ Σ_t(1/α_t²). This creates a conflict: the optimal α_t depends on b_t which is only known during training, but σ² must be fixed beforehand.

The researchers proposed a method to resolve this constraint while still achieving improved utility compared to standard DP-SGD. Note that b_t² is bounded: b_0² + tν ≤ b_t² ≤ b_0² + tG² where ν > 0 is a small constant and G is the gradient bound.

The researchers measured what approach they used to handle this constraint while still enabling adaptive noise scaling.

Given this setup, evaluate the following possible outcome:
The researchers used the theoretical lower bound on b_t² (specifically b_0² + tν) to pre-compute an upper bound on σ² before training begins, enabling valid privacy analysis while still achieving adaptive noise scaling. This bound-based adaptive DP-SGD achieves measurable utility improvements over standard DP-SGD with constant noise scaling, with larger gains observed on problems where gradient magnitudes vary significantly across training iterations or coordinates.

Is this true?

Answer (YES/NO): NO